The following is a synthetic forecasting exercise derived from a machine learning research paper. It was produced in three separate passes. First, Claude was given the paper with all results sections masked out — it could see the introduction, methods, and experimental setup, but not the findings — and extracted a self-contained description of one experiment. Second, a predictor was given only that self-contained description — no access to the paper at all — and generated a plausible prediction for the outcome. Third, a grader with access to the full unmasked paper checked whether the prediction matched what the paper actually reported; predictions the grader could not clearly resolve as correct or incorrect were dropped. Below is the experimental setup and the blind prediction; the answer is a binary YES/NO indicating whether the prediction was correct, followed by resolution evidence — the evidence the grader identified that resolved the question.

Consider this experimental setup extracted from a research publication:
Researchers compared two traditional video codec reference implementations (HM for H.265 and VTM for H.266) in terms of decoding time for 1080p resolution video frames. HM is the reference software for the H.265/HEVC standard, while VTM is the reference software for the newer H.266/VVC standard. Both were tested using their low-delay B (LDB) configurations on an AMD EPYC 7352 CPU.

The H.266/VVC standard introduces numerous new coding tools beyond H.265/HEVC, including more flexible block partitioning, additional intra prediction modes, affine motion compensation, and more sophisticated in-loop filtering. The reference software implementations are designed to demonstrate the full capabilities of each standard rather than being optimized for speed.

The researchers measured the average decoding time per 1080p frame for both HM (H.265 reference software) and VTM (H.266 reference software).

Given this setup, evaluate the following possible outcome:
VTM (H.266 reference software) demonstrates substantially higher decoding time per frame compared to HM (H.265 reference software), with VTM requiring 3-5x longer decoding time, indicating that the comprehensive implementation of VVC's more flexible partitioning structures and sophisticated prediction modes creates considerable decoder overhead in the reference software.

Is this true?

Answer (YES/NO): NO